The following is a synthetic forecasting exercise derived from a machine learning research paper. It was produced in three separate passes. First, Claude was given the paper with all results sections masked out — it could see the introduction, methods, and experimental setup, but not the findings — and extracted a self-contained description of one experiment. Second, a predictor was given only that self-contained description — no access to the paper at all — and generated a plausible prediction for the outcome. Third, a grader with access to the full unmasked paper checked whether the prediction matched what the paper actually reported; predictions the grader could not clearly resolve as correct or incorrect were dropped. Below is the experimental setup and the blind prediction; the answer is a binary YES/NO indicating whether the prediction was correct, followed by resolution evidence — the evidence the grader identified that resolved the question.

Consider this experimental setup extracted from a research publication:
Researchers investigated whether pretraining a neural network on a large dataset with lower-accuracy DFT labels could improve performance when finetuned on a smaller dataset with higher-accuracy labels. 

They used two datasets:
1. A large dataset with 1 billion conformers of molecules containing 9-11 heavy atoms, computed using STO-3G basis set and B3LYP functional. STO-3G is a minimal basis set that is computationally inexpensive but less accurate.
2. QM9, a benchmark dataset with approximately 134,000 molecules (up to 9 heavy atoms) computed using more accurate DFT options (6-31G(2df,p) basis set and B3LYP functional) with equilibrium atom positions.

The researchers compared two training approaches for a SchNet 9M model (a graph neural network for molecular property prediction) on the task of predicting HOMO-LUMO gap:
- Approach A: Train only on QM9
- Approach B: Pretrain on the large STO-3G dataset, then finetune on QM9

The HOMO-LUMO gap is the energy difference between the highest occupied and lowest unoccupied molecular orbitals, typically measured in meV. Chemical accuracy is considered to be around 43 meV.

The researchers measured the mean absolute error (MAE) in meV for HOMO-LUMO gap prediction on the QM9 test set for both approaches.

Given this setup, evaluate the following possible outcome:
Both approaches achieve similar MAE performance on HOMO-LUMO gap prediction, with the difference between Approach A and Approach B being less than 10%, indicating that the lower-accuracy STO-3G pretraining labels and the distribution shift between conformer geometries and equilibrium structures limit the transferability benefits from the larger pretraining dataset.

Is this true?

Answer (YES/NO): NO